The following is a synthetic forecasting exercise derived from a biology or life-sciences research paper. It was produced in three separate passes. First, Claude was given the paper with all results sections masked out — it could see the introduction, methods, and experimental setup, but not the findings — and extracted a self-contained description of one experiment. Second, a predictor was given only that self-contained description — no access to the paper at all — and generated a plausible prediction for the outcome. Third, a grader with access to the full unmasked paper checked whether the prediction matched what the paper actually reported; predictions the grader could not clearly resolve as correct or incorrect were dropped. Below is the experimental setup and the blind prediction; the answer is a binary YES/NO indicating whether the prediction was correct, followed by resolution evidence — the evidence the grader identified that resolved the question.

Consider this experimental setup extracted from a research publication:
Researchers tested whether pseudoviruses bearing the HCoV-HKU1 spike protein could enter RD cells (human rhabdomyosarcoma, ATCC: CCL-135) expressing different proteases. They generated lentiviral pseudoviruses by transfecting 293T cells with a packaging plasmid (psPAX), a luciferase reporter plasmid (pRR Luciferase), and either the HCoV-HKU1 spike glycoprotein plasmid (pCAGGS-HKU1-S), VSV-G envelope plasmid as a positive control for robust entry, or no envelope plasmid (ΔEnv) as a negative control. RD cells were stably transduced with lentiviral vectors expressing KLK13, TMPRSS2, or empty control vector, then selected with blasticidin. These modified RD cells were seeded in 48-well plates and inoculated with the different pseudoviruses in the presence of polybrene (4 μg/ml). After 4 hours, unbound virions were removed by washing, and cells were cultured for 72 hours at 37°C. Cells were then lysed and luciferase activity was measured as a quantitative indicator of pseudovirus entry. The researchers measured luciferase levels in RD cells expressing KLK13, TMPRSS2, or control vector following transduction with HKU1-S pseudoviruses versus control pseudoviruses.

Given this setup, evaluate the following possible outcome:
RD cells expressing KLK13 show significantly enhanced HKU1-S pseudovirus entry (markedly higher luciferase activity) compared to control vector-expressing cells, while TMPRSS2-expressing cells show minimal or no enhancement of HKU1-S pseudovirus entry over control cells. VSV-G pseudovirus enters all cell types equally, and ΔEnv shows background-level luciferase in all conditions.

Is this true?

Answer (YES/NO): YES